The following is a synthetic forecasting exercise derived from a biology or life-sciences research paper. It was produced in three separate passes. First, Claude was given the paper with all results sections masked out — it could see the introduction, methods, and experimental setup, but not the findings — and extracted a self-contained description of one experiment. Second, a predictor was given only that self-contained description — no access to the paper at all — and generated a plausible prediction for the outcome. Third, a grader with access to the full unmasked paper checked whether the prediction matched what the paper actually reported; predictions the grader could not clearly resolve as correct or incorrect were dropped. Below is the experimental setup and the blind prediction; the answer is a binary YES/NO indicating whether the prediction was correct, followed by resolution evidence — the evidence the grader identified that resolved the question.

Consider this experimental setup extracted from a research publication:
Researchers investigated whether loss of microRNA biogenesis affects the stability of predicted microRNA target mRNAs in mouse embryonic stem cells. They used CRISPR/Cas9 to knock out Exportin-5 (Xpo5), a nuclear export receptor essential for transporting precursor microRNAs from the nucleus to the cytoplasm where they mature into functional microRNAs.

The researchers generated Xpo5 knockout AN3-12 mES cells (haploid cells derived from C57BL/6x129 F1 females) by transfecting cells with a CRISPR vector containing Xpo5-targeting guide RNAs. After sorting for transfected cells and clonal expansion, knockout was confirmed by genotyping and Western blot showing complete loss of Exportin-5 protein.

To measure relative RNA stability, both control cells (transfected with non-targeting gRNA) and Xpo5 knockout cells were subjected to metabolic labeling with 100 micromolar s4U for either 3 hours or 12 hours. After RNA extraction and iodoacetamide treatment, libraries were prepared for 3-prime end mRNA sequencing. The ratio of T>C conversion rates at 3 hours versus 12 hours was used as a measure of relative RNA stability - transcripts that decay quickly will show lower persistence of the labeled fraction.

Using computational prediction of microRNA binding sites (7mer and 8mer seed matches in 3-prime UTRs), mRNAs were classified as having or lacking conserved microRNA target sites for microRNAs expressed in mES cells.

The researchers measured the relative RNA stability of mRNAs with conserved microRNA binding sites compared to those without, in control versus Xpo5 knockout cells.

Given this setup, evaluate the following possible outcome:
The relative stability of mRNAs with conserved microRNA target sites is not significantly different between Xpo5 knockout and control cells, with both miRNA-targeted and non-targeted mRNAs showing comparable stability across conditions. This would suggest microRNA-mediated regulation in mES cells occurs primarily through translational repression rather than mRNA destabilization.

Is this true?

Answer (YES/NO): NO